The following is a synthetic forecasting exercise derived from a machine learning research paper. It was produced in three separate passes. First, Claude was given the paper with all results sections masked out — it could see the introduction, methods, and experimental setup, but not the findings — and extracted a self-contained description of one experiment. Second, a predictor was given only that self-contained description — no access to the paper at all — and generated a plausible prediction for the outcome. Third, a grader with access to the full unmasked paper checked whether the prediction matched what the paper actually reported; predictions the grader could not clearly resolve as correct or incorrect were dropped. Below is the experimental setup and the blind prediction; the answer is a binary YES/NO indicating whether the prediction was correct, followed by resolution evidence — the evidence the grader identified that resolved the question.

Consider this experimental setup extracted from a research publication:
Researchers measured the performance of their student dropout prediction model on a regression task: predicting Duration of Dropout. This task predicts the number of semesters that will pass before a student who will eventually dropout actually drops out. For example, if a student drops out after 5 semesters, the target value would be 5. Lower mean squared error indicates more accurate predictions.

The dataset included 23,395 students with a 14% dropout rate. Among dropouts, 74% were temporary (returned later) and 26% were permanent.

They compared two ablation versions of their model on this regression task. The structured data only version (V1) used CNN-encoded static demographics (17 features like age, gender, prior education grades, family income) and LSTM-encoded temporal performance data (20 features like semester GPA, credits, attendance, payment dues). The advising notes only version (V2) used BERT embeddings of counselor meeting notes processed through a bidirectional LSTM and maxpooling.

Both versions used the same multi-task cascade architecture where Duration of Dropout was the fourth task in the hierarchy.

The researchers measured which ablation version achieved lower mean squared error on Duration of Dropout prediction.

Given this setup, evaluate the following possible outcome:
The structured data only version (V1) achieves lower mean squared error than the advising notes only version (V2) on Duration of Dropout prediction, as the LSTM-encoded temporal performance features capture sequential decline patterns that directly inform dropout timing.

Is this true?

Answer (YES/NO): NO